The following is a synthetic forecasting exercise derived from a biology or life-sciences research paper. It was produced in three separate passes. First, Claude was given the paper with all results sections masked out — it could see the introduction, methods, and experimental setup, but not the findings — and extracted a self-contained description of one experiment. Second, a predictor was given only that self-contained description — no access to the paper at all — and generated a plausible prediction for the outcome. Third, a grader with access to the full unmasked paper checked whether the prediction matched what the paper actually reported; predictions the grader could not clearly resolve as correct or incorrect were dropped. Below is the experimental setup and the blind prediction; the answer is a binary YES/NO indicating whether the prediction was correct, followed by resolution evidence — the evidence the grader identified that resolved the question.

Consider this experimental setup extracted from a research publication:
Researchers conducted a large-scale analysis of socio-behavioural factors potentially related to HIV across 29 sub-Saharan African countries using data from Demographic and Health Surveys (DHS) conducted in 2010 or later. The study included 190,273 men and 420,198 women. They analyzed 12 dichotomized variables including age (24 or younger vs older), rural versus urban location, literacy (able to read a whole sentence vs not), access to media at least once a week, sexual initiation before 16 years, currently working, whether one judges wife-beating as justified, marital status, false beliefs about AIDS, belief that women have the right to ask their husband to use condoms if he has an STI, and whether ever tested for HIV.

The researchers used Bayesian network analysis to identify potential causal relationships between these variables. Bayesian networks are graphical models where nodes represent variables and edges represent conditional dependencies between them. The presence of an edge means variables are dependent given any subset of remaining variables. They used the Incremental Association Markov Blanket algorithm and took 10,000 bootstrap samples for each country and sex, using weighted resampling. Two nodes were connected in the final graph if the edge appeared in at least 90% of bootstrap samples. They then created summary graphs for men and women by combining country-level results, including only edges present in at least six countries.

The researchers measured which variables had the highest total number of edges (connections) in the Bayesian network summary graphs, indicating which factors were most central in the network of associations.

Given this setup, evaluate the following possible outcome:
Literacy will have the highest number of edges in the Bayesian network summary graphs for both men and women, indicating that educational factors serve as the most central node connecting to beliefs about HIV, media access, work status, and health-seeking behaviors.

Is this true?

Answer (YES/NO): NO